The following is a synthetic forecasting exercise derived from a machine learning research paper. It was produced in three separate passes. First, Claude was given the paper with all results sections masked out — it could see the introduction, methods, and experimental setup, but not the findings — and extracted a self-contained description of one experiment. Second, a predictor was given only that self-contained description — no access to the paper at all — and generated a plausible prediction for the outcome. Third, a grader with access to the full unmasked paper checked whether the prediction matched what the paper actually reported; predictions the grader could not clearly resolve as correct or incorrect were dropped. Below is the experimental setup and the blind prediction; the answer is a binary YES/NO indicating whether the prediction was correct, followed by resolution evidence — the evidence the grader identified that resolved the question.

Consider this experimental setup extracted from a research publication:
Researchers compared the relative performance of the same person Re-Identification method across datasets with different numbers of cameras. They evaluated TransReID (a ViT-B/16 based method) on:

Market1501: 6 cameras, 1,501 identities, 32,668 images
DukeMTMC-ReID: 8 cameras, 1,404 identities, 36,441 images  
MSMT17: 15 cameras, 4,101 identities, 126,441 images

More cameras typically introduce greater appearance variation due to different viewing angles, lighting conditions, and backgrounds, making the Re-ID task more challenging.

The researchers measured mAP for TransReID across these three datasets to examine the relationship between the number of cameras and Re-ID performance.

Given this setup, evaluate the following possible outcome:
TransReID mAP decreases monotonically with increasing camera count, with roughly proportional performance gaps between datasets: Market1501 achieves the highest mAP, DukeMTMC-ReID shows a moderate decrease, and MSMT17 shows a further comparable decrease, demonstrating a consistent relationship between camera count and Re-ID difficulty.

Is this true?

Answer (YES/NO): NO